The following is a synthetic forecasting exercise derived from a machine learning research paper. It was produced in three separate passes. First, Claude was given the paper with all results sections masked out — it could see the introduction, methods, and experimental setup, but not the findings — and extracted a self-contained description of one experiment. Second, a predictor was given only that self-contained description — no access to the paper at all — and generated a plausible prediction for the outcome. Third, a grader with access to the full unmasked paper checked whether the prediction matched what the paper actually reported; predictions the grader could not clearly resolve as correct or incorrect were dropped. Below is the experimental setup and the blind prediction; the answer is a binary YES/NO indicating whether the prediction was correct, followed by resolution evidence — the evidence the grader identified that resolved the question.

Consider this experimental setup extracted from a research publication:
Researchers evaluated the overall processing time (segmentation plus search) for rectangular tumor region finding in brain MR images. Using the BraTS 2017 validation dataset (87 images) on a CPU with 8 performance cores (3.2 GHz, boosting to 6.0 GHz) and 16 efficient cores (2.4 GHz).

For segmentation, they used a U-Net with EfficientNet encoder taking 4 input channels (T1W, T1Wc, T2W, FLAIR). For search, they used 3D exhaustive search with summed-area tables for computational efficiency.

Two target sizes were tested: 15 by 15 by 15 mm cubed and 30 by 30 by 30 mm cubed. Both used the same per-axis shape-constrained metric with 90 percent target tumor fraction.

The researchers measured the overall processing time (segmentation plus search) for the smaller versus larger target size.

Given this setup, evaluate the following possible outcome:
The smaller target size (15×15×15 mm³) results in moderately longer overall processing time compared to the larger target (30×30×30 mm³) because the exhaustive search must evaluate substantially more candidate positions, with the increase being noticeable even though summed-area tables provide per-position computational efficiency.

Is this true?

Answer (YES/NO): NO